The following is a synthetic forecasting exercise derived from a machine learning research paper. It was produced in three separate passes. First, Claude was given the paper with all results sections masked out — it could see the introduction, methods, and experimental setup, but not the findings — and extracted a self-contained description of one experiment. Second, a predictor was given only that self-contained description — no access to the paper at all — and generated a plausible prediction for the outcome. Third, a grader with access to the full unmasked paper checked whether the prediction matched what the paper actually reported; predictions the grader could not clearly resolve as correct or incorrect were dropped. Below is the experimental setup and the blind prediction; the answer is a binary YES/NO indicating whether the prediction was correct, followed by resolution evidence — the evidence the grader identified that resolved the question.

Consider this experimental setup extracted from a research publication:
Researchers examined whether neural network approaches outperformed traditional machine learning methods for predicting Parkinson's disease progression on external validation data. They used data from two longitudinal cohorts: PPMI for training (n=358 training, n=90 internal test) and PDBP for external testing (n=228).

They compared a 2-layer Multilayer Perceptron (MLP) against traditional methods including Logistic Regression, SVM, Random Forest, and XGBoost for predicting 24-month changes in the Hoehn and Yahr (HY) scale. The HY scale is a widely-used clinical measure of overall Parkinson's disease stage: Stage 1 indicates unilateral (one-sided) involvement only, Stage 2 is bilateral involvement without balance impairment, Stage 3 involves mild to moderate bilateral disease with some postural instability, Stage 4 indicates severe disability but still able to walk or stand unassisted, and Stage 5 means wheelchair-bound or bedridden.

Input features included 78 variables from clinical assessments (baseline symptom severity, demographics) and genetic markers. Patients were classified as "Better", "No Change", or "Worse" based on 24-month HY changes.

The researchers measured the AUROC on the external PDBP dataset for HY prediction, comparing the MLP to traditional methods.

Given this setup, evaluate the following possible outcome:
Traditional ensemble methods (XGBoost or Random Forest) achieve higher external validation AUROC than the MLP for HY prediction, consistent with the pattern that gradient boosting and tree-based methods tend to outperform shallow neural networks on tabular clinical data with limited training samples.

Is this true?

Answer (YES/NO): YES